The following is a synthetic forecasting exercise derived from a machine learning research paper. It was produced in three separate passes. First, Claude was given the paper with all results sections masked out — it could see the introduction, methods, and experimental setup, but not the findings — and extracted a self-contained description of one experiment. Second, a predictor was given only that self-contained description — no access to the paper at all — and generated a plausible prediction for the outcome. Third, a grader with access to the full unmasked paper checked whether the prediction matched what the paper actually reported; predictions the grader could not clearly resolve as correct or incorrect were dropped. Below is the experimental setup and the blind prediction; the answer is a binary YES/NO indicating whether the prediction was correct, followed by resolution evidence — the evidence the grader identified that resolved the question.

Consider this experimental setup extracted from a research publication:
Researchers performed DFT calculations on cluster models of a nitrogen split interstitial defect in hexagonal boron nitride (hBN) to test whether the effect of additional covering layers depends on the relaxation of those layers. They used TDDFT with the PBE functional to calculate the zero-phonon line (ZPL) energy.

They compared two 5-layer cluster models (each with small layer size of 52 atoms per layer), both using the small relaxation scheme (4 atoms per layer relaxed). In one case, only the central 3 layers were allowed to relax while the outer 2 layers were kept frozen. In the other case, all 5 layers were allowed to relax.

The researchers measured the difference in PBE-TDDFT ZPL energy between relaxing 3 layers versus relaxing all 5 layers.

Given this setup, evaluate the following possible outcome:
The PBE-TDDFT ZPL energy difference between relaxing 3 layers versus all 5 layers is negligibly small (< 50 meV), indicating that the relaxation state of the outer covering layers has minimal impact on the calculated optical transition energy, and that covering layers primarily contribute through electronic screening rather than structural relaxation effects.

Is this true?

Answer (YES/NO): YES